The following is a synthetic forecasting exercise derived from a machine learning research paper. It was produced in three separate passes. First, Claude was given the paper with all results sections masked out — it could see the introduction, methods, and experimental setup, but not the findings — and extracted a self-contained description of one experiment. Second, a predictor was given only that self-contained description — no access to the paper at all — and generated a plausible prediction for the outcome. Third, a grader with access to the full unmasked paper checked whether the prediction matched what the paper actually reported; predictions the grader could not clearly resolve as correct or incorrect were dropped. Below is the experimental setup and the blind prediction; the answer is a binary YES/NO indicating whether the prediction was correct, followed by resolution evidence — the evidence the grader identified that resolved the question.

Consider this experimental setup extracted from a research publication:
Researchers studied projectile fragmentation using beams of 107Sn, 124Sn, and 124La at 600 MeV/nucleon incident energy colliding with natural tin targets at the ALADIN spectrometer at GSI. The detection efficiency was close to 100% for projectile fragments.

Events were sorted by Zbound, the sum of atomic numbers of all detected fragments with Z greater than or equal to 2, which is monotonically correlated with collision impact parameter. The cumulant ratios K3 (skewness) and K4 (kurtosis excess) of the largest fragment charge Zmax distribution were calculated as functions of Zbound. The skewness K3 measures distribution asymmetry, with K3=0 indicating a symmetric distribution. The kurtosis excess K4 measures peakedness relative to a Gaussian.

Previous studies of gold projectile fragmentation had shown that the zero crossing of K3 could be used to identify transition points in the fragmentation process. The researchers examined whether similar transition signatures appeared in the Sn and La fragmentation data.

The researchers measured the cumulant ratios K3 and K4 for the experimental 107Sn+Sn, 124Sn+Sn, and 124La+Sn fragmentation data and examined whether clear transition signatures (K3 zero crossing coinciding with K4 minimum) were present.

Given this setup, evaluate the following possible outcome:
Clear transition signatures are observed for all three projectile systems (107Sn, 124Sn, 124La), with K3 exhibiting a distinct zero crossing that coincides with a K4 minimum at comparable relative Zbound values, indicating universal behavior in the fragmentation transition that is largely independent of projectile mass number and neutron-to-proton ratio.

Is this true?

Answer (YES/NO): YES